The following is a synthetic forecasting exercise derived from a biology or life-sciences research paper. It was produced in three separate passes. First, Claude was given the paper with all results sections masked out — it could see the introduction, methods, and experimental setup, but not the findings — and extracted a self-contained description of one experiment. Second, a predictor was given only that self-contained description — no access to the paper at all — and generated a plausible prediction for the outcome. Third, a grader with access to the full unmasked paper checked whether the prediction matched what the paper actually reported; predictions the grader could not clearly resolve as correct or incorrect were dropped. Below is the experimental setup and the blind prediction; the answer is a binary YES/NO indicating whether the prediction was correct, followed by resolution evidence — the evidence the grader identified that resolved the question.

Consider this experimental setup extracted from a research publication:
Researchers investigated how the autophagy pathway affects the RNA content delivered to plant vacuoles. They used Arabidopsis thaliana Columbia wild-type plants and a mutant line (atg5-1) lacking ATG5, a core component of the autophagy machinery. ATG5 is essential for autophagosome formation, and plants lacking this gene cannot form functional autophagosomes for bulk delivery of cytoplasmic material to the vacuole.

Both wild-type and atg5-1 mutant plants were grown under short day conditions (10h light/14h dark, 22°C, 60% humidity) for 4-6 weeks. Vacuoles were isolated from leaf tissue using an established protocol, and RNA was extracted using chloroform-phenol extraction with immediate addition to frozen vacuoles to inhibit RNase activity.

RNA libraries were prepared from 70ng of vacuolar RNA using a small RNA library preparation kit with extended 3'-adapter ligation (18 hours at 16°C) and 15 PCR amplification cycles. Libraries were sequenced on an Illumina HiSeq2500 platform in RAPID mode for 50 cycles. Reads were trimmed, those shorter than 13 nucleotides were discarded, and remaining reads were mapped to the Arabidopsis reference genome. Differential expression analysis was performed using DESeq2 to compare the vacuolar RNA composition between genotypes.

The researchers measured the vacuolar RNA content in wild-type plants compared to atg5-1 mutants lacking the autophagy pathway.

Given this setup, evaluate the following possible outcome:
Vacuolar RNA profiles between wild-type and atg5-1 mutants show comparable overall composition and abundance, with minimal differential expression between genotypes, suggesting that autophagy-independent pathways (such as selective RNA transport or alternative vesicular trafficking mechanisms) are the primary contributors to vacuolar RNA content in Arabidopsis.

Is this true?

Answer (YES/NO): NO